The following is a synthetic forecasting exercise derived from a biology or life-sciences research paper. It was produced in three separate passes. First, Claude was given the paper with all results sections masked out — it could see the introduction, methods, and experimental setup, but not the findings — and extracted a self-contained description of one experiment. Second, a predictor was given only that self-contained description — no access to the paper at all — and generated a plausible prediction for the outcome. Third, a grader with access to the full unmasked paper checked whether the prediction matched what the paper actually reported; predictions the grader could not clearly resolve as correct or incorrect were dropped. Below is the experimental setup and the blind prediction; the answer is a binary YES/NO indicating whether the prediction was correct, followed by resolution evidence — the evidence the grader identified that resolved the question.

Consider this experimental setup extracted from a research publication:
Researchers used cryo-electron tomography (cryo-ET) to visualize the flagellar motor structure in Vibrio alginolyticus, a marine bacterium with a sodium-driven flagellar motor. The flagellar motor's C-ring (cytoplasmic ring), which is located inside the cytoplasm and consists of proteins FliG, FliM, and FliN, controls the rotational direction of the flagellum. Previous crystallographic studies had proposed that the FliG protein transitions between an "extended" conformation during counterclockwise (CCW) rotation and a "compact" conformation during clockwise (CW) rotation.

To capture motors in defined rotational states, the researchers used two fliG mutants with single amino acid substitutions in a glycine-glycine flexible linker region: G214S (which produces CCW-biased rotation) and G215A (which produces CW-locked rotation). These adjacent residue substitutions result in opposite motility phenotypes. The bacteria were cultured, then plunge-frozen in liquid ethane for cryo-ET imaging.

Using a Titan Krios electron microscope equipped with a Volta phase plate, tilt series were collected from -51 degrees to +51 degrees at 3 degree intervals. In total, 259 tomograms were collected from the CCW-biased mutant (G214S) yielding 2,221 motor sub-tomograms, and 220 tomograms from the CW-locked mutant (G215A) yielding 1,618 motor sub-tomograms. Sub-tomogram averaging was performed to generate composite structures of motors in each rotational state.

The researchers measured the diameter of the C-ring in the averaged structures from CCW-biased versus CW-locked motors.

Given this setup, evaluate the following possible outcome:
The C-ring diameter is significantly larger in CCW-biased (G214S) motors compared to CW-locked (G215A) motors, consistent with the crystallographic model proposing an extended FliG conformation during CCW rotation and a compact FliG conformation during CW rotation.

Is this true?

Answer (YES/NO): NO